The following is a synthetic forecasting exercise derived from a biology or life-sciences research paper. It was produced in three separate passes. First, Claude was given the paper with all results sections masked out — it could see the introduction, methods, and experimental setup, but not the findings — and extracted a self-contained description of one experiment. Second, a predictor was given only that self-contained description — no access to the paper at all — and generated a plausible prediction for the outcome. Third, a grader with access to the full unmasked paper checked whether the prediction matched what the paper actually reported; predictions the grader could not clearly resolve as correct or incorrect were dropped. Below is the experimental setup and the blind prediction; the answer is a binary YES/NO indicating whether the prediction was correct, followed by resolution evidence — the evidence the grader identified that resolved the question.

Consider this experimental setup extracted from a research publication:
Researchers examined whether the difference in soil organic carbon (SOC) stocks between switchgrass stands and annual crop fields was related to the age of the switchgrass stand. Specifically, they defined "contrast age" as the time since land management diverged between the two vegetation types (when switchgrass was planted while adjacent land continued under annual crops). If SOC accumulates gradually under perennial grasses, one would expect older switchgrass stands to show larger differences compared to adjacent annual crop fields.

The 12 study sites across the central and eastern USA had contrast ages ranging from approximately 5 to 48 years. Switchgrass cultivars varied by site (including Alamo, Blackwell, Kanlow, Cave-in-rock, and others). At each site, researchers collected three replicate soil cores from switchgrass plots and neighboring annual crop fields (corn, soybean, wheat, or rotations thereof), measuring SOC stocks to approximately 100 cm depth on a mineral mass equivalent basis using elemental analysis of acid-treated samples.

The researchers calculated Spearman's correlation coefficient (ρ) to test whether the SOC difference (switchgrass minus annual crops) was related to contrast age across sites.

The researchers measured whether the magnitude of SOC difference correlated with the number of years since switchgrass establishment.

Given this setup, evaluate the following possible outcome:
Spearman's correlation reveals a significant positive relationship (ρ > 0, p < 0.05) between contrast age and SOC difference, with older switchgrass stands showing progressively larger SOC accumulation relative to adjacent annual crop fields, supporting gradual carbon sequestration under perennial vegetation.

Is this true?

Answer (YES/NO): NO